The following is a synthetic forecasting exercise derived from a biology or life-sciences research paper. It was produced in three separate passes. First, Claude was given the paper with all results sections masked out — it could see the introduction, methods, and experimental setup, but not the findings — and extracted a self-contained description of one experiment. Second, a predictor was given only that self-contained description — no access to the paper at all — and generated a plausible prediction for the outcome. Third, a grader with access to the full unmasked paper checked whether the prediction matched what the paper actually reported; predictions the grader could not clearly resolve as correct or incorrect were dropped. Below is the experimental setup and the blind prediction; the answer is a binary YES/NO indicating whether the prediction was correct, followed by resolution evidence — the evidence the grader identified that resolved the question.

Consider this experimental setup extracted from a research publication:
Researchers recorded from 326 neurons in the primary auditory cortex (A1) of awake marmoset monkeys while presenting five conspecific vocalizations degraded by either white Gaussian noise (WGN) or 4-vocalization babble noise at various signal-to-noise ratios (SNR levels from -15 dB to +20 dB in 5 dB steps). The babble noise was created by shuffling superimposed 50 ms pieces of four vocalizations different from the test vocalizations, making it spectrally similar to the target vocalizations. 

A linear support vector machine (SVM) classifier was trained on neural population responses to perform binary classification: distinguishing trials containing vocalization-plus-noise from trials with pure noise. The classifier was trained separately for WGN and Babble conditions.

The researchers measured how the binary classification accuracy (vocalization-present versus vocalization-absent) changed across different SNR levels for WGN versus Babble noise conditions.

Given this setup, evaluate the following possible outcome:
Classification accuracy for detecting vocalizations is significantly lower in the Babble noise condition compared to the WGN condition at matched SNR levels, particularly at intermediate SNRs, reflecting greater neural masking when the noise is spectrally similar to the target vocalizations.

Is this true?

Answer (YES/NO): YES